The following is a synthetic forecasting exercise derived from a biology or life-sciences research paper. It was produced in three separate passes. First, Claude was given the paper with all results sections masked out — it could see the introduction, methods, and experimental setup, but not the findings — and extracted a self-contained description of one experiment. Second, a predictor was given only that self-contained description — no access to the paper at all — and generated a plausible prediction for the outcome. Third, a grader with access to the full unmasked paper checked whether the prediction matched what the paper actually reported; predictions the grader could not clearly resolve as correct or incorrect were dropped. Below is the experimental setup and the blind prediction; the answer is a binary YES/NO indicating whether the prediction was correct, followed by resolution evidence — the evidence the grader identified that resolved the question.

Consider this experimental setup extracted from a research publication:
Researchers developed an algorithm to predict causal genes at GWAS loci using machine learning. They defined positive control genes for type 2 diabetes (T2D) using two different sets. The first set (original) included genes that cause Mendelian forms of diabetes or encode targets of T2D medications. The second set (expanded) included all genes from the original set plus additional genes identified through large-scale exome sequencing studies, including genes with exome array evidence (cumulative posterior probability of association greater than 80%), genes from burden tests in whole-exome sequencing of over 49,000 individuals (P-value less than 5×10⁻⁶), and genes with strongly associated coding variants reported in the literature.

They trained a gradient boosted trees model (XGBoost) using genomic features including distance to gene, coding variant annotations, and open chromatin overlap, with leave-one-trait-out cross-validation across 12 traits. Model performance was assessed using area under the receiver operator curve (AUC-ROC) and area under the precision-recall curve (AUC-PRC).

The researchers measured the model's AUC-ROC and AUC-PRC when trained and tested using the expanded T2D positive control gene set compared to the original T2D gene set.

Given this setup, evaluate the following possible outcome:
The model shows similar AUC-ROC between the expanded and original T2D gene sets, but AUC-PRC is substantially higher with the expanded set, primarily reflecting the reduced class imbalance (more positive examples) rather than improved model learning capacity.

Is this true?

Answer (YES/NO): NO